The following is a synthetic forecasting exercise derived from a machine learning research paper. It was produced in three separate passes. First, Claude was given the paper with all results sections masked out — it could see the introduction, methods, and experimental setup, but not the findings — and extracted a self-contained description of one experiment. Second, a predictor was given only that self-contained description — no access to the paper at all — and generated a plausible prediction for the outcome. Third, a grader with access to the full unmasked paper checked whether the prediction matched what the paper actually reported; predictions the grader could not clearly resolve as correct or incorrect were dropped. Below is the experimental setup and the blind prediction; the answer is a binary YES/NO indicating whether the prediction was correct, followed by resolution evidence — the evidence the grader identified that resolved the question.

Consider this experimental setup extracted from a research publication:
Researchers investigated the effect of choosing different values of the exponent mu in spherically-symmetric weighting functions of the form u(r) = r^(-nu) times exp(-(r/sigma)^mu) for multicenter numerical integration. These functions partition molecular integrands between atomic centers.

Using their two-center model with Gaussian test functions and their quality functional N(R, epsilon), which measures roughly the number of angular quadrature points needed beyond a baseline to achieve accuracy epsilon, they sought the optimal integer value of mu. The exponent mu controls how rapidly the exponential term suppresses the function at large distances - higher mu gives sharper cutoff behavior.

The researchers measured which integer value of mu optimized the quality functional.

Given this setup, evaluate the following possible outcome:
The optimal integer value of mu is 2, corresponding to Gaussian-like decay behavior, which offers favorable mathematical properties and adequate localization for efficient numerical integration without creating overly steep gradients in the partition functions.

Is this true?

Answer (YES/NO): NO